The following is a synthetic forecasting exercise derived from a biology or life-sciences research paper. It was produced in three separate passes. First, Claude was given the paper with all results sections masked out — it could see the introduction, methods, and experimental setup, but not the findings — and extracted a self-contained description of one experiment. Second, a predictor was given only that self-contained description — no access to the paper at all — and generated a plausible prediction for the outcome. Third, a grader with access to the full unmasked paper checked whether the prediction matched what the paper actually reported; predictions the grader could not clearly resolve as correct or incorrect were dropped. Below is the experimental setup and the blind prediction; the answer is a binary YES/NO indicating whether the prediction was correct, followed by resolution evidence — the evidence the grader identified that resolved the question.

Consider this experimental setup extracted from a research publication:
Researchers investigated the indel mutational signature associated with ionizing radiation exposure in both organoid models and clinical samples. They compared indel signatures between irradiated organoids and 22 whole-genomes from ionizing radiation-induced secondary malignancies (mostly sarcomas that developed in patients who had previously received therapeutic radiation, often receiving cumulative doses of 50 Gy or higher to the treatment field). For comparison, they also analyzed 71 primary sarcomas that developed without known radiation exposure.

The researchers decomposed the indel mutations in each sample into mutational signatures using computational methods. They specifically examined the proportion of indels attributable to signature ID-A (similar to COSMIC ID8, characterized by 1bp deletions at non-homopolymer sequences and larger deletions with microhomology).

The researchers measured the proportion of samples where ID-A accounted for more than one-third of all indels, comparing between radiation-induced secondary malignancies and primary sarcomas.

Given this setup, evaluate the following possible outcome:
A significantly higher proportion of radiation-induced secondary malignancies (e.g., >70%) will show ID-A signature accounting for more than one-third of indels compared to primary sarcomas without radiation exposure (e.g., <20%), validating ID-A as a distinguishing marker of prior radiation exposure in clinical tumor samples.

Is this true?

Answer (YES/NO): YES